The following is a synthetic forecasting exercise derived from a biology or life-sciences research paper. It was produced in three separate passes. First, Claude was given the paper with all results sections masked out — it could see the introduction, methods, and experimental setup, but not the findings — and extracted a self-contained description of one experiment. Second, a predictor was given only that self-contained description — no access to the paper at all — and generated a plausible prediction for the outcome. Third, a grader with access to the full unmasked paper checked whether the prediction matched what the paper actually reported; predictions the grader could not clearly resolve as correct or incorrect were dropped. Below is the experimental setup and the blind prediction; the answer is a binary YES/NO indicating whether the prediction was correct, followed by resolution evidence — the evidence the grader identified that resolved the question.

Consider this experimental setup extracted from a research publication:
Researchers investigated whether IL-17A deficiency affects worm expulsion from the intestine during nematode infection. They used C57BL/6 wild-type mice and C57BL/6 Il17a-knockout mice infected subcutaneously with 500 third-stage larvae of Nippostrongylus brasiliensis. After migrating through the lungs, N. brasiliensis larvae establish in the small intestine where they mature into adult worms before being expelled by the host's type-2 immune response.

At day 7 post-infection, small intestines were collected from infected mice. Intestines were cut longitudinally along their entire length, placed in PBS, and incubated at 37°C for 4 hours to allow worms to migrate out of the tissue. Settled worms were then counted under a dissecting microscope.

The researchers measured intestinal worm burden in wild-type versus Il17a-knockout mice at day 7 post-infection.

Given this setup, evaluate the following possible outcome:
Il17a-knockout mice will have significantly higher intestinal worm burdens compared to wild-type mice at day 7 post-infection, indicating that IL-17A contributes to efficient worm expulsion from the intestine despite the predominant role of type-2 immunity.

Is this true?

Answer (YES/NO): YES